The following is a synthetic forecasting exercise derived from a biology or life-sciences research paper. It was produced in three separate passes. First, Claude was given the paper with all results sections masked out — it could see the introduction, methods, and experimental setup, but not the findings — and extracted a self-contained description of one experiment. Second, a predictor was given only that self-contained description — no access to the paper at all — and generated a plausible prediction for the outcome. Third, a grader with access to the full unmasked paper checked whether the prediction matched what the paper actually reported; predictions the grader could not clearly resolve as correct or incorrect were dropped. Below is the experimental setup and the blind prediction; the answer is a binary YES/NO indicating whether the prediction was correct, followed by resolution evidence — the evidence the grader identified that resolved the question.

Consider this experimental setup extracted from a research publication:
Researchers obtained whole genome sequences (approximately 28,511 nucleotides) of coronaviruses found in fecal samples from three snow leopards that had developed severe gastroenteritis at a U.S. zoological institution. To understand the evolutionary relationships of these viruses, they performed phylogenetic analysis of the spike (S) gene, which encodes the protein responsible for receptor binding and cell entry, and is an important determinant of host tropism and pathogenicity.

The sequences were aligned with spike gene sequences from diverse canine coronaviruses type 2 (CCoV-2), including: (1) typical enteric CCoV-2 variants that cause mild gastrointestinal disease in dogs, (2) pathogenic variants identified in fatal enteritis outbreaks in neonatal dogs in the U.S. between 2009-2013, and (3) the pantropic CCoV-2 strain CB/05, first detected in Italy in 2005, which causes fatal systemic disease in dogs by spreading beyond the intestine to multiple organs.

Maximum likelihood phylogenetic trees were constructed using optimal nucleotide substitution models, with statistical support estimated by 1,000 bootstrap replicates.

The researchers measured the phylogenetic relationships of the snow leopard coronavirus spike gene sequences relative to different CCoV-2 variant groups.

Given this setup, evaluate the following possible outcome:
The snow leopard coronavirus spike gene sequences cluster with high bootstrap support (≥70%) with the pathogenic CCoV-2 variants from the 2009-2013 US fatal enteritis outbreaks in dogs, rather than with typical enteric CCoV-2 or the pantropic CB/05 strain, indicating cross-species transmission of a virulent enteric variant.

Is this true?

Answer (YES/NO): NO